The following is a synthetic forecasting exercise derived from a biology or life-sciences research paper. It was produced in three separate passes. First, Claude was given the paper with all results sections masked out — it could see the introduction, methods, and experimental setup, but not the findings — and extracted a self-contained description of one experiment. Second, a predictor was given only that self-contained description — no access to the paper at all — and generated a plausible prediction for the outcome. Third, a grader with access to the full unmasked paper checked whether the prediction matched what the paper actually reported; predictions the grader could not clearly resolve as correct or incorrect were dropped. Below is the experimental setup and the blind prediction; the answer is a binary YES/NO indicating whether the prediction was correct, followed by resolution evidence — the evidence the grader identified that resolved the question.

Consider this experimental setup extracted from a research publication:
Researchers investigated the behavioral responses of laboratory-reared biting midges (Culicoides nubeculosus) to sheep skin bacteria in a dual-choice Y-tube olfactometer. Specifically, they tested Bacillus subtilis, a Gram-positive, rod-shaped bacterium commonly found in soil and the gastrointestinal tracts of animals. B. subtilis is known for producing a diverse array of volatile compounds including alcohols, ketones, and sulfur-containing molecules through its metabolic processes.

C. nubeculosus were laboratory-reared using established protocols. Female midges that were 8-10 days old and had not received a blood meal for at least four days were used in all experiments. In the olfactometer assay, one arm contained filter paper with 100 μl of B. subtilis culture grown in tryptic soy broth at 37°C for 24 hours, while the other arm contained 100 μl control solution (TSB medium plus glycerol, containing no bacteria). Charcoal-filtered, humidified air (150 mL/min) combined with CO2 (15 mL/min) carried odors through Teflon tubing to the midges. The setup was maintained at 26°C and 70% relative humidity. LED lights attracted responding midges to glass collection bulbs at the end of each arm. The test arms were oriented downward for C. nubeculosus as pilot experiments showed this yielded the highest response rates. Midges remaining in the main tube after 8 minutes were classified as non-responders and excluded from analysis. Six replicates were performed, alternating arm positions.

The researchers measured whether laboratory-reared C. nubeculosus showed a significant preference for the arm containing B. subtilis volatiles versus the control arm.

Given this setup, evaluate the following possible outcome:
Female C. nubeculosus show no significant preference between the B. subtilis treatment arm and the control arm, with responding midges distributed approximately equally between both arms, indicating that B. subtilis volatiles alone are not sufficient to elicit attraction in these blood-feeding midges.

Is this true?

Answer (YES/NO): NO